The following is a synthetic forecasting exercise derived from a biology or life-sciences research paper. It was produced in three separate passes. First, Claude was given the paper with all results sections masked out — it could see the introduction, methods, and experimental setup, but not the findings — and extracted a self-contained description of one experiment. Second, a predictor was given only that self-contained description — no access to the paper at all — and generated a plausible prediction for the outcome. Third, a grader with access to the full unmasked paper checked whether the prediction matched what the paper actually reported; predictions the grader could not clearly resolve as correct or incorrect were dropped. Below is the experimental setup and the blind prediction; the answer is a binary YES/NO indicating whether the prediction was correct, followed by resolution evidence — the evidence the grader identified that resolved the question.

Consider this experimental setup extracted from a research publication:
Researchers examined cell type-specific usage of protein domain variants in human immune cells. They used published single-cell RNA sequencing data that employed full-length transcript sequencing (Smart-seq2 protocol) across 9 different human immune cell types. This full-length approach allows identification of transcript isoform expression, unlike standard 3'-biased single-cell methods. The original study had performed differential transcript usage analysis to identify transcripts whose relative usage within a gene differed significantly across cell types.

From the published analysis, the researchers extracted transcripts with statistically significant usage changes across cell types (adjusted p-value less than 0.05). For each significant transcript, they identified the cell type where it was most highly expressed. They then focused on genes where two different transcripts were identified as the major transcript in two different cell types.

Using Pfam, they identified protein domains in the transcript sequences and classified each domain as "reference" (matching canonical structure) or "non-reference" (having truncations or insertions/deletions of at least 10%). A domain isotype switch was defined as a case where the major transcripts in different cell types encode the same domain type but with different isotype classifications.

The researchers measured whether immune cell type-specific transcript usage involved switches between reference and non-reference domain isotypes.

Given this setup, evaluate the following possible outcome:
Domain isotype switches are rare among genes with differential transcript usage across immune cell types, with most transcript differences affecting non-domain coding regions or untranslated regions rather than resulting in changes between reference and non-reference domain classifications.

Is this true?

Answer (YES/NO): NO